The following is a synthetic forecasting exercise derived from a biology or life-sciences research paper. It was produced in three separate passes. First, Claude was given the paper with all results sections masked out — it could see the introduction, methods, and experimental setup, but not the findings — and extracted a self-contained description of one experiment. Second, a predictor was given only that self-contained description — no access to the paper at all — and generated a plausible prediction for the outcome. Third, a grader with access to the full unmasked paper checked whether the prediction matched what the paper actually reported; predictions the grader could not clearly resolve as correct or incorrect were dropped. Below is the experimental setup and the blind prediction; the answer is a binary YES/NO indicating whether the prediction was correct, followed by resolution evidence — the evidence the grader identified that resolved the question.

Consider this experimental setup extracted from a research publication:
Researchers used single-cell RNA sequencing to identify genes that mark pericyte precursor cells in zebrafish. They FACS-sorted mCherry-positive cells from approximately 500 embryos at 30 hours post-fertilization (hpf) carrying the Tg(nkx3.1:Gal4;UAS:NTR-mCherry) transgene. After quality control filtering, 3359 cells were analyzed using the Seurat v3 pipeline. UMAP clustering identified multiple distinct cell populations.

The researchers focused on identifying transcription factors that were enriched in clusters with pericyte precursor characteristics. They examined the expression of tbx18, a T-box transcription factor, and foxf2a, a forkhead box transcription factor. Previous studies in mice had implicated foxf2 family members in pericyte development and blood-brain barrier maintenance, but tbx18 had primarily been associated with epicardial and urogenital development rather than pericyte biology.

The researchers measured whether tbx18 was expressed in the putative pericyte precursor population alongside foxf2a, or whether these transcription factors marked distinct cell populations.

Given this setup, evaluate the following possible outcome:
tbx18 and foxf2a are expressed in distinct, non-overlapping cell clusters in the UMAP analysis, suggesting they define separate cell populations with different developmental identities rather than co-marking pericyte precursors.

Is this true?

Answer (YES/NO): NO